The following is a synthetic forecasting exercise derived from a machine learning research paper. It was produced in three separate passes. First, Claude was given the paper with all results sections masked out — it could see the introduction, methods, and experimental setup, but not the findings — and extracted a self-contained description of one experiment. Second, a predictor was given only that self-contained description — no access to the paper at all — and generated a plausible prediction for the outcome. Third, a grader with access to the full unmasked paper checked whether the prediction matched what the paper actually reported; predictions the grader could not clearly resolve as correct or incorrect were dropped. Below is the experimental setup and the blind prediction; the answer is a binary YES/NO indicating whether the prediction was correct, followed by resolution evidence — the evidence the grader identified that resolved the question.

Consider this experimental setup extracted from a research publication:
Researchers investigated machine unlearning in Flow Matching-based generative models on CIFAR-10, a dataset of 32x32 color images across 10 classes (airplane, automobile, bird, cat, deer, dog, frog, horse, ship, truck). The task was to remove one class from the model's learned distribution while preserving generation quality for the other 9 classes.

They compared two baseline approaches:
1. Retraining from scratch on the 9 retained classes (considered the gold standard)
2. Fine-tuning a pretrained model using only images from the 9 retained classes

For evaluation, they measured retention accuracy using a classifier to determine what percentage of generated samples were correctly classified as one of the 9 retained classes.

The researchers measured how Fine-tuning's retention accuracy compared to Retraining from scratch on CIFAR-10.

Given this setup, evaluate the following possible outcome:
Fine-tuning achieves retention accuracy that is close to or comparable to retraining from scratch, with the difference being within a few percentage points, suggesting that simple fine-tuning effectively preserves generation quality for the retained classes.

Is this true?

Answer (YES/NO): YES